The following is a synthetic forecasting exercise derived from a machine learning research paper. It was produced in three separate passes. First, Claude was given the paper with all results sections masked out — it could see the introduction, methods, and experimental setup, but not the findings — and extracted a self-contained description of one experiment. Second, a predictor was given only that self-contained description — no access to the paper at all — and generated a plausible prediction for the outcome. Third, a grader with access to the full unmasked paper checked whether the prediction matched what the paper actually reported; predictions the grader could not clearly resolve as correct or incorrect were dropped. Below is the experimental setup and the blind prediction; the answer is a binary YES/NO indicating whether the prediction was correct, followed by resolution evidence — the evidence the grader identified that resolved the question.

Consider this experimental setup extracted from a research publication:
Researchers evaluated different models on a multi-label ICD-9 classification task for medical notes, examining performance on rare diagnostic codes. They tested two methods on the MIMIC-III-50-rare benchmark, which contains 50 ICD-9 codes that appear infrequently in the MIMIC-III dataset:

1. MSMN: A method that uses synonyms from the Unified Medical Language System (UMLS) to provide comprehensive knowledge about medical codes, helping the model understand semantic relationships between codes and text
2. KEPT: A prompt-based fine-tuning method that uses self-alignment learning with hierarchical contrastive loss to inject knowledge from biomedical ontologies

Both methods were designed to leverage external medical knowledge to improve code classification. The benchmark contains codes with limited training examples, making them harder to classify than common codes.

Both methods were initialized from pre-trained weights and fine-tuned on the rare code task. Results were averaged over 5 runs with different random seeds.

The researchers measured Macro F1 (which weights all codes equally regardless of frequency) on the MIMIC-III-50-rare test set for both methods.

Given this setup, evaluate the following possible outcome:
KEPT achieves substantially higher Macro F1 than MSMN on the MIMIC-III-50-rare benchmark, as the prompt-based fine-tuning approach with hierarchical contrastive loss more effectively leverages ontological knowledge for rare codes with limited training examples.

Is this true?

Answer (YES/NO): YES